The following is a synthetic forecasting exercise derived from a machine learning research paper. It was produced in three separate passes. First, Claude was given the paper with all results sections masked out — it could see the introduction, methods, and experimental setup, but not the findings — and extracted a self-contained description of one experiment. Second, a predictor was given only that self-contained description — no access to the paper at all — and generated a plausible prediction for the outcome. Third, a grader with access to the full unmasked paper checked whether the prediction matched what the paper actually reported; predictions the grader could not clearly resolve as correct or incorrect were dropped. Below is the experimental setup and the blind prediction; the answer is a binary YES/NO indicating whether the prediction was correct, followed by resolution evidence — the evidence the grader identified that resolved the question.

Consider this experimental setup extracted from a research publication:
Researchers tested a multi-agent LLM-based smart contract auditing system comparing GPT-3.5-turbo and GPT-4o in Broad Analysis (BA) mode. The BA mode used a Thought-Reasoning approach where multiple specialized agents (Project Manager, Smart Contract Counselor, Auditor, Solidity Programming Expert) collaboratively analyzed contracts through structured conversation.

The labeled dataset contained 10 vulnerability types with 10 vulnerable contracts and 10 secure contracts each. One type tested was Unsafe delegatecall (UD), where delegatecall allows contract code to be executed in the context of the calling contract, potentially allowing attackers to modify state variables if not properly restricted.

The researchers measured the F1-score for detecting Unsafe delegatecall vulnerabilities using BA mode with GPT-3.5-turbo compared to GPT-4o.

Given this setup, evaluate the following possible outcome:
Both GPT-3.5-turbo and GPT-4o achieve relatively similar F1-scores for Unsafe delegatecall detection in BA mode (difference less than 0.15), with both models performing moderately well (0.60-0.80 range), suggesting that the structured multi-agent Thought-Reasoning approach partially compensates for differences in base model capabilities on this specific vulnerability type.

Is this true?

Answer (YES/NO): NO